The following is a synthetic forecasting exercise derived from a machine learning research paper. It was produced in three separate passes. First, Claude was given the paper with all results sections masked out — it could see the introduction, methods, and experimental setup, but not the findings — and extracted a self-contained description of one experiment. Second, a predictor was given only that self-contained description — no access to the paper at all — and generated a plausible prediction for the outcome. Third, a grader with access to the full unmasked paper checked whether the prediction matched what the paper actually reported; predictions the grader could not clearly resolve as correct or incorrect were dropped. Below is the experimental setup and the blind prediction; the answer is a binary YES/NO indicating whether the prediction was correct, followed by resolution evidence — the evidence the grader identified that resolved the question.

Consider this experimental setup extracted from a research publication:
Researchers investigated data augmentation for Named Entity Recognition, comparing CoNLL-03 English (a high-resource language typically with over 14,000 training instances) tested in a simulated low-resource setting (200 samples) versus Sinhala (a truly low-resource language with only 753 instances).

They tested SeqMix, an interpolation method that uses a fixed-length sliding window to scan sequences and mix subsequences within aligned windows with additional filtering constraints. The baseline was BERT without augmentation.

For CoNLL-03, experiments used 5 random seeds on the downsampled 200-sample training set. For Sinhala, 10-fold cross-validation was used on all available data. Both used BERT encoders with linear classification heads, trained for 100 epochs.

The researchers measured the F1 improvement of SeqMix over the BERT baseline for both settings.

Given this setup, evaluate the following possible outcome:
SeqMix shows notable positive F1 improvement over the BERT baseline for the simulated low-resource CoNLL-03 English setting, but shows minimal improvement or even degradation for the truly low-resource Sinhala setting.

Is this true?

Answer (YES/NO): NO